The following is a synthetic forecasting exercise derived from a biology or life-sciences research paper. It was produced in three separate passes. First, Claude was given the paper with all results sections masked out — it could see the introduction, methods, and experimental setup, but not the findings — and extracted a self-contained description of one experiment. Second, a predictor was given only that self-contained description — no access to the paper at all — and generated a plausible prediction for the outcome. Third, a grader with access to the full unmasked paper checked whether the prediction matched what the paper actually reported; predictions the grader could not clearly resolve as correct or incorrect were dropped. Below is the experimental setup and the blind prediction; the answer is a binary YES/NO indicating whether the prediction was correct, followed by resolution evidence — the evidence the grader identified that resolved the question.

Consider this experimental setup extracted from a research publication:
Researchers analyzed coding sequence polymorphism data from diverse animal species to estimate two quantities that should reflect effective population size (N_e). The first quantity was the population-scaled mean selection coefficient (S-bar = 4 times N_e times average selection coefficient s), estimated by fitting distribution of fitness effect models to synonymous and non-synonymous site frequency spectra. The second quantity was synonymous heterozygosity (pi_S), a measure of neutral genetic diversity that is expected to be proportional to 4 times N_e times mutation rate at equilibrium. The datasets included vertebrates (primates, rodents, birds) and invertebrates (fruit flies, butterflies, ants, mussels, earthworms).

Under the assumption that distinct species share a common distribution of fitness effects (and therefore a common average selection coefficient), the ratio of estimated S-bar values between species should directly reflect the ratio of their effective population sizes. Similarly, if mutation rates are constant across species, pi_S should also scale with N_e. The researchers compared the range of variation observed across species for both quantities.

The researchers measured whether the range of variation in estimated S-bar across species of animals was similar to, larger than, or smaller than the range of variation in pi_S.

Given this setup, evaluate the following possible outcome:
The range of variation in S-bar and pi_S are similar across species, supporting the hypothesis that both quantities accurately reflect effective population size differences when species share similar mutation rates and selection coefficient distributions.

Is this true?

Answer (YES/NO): NO